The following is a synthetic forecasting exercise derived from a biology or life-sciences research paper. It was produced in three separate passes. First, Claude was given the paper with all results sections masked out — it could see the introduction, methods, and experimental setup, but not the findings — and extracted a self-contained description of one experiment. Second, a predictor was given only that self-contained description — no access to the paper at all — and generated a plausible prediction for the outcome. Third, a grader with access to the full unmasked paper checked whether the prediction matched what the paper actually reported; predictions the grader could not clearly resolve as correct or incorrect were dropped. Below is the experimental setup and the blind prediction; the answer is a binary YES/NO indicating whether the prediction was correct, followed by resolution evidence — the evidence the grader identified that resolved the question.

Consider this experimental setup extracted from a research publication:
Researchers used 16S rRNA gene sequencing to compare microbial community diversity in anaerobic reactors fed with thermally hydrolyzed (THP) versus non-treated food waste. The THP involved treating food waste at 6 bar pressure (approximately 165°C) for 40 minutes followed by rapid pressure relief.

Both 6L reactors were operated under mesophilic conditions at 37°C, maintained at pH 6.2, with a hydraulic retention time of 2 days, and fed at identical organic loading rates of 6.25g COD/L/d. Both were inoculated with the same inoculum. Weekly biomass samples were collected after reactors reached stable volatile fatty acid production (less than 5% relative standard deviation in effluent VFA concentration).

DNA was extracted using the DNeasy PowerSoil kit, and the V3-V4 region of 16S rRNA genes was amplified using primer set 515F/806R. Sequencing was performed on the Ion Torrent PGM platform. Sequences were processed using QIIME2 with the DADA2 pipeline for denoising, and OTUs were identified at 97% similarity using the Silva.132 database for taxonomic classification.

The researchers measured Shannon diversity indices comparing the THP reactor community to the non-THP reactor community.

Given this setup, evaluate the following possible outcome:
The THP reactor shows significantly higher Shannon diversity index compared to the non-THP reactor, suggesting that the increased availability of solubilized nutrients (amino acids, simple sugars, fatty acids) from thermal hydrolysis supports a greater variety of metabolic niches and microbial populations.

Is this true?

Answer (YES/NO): NO